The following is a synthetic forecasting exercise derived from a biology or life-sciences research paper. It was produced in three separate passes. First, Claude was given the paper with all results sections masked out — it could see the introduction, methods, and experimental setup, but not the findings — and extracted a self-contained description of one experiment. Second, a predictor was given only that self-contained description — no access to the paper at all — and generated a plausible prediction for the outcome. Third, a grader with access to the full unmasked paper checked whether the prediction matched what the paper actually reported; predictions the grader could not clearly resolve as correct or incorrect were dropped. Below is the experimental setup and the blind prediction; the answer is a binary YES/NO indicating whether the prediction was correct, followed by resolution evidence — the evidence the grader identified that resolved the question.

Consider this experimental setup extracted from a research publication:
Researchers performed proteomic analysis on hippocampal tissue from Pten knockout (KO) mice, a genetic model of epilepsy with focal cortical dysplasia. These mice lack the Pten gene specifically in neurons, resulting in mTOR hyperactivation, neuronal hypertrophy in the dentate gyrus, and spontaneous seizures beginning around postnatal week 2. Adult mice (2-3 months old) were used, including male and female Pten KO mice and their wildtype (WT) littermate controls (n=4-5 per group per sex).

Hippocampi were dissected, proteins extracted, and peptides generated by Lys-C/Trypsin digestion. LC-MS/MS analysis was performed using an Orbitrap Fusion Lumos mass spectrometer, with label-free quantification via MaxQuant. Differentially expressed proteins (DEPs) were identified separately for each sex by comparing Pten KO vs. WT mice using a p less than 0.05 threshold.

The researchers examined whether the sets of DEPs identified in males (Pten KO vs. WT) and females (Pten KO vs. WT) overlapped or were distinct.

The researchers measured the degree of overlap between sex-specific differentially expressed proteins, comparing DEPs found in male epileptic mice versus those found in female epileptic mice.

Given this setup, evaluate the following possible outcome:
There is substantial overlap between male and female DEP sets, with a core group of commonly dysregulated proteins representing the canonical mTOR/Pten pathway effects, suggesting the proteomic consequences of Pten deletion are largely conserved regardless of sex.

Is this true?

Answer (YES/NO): NO